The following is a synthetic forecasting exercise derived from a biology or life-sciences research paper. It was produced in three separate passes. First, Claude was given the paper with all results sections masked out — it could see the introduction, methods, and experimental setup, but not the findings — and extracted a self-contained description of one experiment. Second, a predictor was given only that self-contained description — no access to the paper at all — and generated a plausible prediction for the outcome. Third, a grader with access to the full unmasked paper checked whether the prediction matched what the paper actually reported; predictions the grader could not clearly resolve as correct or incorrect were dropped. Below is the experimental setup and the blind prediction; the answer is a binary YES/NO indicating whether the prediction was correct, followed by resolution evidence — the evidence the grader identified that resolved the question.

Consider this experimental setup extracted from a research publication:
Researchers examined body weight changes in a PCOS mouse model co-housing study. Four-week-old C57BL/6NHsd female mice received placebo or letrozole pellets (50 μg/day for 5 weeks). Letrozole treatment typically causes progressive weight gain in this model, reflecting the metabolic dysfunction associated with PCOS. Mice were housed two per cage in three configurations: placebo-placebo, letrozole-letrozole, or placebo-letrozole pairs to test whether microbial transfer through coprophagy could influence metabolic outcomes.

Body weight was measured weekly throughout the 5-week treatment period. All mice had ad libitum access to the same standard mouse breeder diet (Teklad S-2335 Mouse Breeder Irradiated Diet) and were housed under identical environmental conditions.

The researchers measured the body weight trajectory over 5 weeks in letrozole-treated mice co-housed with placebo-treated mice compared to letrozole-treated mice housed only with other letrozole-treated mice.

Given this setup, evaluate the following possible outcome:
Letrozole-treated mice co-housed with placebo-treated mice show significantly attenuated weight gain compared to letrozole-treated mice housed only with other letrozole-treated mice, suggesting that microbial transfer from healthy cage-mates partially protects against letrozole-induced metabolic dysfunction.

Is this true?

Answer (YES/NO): YES